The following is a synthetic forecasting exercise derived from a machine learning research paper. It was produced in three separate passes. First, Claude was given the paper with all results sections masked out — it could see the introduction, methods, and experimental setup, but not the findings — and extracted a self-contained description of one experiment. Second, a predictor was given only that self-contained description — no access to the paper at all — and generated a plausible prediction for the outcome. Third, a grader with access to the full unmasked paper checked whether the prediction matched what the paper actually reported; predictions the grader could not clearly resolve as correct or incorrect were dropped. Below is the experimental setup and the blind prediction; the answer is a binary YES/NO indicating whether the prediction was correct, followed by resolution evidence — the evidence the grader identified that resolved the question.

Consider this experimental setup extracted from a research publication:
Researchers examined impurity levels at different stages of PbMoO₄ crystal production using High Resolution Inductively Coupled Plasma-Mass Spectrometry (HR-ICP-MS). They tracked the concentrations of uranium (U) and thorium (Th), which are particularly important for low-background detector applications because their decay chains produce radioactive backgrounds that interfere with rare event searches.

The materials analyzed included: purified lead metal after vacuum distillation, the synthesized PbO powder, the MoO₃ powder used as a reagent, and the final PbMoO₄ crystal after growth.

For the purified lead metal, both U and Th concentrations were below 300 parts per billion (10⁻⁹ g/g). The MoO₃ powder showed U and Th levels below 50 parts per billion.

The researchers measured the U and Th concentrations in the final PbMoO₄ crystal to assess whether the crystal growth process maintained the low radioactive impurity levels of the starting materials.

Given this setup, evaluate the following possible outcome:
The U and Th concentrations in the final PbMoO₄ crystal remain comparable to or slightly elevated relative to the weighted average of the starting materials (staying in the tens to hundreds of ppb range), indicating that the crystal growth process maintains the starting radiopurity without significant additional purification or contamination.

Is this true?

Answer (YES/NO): YES